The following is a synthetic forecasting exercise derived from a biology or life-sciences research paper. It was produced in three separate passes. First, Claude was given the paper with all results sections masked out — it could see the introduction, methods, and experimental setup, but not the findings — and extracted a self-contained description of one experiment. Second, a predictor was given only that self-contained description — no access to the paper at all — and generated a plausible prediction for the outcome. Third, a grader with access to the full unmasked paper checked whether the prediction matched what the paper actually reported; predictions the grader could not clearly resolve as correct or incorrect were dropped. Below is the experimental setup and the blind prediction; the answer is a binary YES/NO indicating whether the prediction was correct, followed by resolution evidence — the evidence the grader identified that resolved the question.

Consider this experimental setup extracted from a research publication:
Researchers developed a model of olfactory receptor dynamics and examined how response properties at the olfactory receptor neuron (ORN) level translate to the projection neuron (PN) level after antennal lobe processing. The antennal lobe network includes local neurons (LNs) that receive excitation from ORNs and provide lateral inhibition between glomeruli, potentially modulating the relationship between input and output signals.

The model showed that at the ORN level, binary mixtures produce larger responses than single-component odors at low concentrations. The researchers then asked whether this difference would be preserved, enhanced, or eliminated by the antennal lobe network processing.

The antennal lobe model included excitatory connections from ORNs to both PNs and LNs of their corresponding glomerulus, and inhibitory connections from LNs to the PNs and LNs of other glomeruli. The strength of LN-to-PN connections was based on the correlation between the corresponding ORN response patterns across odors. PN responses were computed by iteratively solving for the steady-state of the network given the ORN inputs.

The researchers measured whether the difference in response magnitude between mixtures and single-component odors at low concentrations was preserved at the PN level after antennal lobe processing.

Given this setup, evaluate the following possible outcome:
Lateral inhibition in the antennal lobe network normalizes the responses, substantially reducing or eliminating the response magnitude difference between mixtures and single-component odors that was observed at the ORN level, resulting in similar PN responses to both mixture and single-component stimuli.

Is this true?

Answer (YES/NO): NO